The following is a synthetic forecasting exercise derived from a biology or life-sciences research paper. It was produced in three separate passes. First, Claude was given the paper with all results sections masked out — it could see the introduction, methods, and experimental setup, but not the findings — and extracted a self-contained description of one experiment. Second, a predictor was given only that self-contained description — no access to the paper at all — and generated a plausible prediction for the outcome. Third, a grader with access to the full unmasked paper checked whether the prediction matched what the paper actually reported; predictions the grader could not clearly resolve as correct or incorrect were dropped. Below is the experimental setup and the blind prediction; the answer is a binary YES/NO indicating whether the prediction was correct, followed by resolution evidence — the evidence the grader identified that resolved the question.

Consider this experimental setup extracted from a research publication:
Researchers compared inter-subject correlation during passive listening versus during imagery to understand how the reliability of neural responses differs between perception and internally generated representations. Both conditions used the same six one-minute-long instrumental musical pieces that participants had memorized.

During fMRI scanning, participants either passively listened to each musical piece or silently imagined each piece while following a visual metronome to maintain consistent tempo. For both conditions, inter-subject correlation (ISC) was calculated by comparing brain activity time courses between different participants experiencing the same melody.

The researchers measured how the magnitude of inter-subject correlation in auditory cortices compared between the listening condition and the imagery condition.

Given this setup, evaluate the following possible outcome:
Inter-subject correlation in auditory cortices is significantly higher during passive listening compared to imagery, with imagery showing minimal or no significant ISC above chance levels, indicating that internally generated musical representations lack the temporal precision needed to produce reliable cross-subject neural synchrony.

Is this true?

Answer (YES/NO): NO